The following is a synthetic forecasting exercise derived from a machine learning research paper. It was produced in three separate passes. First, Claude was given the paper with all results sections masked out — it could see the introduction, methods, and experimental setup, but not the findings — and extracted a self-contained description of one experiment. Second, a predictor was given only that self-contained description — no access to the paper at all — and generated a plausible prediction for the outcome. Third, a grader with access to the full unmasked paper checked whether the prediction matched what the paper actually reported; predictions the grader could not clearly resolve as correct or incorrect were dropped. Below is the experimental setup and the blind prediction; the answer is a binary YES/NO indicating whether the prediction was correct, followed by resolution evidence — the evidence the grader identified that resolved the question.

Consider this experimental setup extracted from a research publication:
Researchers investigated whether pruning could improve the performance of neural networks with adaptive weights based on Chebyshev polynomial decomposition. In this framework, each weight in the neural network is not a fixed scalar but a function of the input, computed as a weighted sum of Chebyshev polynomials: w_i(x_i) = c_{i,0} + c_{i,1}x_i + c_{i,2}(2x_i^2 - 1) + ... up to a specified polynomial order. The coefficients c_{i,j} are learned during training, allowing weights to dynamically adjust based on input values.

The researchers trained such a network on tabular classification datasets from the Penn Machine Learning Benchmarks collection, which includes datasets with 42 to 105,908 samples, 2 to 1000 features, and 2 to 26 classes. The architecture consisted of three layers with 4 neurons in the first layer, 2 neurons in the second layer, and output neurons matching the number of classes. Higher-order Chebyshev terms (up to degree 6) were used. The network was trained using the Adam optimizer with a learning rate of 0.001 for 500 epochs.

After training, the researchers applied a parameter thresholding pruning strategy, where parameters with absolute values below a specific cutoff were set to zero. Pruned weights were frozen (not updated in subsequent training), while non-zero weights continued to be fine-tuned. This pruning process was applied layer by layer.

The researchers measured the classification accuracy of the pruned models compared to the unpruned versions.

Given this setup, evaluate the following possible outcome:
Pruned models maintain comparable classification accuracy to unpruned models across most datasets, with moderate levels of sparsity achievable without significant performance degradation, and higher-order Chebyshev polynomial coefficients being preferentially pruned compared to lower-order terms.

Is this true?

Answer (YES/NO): NO